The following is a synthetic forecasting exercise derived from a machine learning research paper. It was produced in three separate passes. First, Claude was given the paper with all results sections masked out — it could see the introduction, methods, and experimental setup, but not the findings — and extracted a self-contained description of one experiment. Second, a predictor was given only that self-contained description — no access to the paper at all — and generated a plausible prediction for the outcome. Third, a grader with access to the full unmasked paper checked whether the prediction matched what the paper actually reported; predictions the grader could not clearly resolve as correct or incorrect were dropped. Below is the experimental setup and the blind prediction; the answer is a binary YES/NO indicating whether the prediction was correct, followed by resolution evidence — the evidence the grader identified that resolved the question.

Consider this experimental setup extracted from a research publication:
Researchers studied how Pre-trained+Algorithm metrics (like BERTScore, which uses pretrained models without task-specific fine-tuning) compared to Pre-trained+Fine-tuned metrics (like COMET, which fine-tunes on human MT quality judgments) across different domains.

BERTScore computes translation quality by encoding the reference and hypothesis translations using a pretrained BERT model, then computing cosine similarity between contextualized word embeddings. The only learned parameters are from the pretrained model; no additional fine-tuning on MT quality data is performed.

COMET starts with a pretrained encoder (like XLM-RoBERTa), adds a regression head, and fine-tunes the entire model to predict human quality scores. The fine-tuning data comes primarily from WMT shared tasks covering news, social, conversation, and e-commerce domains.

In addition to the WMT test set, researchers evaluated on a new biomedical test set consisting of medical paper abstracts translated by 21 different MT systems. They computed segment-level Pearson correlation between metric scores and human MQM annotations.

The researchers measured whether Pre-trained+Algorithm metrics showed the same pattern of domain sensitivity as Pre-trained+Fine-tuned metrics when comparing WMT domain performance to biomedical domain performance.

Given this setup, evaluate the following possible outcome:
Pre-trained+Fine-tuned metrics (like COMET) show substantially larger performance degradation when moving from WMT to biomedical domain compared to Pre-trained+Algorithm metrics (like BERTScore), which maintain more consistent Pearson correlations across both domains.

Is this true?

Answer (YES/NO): YES